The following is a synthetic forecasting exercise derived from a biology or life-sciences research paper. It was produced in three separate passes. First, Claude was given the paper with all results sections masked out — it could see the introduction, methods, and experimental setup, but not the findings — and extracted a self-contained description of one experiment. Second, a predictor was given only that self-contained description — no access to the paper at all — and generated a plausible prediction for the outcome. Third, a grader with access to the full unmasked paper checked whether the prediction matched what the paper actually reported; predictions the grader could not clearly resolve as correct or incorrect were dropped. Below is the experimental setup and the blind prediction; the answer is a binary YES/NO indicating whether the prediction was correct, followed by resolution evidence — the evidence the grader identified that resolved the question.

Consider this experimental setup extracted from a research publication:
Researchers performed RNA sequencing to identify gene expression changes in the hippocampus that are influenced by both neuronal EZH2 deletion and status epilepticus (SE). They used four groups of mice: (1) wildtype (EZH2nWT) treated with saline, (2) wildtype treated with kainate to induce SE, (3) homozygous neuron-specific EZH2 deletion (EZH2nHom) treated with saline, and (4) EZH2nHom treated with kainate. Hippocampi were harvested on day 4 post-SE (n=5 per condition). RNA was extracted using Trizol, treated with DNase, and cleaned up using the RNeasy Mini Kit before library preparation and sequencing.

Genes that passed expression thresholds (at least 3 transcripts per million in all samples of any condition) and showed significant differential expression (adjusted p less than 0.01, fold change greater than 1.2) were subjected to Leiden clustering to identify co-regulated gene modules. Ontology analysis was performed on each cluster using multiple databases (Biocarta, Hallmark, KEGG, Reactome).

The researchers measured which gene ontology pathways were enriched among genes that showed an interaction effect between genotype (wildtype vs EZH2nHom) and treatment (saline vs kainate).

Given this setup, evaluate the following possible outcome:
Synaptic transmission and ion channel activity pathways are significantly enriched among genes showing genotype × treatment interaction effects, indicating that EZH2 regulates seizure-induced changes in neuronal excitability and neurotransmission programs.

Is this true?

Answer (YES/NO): NO